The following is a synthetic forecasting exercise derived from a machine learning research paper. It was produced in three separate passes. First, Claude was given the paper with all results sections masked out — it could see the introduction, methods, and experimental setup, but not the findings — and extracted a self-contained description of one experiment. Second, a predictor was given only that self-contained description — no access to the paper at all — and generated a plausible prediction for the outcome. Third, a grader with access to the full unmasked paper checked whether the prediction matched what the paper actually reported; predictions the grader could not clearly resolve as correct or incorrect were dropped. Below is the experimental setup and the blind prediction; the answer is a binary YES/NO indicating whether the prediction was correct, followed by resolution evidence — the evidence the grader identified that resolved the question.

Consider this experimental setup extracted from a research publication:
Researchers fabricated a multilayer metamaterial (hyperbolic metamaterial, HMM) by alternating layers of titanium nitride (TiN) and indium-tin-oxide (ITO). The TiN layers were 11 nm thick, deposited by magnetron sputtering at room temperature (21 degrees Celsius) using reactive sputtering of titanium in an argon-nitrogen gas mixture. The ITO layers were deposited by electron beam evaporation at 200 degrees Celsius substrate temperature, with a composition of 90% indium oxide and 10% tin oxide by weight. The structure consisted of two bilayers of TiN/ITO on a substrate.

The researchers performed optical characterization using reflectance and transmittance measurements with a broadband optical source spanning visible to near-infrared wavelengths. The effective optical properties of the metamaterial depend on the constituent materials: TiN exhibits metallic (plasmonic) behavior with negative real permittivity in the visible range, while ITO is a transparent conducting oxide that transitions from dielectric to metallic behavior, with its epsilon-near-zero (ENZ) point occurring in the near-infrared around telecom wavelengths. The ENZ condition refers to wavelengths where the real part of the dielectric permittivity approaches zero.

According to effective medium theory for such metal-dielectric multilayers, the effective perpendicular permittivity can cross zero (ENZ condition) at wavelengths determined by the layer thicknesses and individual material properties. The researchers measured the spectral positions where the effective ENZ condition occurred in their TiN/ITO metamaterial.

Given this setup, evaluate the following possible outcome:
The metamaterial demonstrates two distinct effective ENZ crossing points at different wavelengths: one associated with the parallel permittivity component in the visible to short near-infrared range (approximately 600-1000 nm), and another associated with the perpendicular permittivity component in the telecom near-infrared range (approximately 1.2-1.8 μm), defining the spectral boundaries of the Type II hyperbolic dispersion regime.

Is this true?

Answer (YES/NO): YES